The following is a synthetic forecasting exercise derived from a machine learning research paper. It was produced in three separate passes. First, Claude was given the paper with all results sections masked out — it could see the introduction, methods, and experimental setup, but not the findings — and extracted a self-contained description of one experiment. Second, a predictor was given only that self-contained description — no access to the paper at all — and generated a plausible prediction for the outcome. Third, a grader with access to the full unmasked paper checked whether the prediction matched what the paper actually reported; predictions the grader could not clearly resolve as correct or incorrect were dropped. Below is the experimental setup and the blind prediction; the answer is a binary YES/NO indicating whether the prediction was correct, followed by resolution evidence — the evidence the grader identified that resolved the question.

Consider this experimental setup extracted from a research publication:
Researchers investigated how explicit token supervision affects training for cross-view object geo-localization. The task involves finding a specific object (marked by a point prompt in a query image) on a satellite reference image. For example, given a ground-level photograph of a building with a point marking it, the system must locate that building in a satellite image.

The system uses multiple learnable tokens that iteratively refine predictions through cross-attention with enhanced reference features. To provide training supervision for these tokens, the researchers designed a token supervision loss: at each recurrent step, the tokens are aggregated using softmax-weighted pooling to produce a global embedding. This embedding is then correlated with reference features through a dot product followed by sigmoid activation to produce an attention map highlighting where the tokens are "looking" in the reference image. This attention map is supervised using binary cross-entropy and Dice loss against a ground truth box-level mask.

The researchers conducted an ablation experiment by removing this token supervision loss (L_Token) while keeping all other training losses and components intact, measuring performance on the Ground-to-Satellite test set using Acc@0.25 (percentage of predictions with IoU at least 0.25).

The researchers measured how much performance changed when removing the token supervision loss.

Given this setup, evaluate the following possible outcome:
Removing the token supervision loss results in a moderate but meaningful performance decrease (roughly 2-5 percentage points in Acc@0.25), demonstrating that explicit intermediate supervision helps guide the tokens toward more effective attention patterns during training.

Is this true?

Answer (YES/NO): NO